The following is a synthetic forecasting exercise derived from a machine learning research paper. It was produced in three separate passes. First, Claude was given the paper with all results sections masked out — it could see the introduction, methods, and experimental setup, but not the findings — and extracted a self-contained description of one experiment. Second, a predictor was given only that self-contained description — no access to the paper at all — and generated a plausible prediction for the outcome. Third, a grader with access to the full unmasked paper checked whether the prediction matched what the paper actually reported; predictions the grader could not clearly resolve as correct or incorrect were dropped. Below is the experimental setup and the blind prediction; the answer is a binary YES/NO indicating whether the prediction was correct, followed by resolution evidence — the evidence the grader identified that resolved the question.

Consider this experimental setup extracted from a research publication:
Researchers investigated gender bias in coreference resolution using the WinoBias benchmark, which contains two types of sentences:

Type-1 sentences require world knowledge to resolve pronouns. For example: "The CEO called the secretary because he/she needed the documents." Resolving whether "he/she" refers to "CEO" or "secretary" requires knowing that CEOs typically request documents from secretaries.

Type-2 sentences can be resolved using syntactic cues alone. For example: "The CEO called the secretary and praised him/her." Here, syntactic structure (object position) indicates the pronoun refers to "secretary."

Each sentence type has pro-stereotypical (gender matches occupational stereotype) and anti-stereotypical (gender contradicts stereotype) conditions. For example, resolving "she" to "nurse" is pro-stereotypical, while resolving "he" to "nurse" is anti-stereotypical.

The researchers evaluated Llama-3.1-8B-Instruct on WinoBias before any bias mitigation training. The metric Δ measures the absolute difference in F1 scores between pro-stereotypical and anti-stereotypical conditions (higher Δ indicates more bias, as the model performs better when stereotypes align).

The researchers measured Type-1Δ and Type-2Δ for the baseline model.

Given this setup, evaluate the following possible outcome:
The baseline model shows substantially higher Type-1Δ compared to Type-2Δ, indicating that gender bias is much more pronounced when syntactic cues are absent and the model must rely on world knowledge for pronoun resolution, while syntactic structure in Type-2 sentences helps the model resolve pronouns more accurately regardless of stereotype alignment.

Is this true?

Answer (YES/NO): YES